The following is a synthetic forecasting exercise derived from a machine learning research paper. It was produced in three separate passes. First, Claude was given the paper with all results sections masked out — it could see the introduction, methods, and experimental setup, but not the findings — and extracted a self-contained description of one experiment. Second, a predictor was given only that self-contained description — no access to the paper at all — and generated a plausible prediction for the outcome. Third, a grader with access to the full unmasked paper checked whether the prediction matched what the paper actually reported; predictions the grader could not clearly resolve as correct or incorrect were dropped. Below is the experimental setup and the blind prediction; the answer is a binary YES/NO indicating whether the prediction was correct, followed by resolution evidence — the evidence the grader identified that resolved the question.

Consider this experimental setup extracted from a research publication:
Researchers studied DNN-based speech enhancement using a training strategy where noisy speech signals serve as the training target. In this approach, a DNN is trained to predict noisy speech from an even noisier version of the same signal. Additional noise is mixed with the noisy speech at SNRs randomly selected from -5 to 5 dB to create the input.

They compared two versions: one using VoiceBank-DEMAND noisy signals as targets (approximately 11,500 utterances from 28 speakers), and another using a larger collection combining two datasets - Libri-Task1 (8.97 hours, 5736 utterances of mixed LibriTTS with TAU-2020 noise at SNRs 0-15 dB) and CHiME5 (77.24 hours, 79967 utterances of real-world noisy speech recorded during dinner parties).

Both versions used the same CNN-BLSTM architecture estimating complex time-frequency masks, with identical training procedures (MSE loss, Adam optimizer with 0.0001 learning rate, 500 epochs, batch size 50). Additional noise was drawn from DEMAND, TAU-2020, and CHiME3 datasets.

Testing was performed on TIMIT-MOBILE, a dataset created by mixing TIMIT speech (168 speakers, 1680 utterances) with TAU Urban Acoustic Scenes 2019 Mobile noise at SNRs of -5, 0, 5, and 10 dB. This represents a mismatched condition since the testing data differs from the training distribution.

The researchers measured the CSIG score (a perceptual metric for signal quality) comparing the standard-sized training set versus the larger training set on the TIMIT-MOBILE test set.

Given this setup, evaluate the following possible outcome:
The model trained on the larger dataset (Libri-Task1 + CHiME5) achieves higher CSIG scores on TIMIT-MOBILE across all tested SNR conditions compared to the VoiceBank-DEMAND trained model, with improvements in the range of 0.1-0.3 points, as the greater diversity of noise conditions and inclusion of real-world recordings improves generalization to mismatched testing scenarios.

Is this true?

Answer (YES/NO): NO